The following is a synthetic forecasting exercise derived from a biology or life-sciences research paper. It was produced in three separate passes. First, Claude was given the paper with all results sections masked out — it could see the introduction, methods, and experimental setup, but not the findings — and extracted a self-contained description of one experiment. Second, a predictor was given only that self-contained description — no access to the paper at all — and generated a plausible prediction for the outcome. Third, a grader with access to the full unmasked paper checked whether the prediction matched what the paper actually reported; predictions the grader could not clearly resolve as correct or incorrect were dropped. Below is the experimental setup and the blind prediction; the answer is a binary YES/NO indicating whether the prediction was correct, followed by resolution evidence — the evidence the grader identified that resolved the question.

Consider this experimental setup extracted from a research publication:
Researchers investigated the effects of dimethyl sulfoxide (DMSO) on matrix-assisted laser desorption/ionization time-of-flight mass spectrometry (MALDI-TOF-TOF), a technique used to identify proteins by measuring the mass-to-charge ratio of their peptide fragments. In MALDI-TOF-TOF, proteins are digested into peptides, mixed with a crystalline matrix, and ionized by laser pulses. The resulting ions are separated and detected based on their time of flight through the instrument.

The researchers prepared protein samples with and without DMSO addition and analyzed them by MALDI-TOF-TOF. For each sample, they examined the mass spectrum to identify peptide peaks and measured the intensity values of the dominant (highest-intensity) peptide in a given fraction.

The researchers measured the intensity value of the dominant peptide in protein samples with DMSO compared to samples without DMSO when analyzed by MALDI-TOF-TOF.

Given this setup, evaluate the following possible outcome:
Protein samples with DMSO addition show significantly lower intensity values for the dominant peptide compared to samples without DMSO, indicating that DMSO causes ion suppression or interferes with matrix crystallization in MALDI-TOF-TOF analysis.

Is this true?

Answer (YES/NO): YES